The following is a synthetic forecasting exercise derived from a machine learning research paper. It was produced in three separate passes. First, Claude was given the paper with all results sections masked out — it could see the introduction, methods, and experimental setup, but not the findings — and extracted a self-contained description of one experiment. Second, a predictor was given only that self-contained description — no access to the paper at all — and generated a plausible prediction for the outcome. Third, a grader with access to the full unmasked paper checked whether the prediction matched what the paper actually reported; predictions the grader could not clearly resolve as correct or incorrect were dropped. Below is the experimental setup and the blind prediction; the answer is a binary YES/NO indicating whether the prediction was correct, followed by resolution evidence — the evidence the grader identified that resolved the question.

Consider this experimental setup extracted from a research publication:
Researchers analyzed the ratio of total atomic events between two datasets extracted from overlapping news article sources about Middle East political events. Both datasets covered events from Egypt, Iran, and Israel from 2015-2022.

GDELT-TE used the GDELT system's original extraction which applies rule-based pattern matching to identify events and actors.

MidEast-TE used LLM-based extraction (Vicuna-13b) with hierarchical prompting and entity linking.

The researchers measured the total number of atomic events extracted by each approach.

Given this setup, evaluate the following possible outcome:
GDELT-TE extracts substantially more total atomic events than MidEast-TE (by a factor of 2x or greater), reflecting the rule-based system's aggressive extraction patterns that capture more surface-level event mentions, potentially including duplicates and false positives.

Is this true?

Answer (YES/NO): YES